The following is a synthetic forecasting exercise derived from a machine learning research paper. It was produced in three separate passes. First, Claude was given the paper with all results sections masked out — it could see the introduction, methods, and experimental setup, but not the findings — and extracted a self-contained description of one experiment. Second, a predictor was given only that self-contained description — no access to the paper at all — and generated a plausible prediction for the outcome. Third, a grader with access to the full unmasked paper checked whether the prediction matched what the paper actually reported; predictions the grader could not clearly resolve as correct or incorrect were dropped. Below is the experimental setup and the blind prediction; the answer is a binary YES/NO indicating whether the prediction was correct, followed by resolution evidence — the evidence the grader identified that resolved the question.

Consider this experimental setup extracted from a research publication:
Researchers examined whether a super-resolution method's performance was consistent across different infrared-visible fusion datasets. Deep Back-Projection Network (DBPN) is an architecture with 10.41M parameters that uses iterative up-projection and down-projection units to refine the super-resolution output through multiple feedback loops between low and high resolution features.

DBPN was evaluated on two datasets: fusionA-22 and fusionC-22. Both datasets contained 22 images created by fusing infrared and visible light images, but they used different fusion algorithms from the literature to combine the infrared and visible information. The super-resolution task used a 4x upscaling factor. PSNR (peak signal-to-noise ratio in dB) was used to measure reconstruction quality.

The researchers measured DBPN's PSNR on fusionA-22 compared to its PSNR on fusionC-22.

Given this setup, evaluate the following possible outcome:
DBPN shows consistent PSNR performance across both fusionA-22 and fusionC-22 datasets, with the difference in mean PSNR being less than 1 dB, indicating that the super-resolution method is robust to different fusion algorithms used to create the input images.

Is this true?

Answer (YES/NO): YES